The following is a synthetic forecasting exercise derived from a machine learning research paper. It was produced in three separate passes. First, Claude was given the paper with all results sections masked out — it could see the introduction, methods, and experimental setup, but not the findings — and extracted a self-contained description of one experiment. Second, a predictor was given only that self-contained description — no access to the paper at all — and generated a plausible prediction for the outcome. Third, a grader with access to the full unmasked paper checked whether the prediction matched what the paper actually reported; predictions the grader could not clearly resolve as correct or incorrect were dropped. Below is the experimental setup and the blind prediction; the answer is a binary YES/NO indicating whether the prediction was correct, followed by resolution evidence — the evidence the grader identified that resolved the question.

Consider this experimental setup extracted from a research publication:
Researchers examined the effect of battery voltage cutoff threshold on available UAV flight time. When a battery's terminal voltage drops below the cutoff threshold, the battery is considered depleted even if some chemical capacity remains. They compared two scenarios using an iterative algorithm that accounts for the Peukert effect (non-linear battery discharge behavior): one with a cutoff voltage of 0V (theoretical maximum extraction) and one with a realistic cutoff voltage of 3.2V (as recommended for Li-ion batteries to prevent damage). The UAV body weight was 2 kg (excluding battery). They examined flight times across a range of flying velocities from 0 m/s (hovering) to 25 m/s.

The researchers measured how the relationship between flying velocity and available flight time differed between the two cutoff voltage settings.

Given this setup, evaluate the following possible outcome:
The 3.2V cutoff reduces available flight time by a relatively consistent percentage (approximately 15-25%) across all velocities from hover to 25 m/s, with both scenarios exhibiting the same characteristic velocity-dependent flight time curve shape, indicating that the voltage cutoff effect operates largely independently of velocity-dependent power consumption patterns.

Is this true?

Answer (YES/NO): NO